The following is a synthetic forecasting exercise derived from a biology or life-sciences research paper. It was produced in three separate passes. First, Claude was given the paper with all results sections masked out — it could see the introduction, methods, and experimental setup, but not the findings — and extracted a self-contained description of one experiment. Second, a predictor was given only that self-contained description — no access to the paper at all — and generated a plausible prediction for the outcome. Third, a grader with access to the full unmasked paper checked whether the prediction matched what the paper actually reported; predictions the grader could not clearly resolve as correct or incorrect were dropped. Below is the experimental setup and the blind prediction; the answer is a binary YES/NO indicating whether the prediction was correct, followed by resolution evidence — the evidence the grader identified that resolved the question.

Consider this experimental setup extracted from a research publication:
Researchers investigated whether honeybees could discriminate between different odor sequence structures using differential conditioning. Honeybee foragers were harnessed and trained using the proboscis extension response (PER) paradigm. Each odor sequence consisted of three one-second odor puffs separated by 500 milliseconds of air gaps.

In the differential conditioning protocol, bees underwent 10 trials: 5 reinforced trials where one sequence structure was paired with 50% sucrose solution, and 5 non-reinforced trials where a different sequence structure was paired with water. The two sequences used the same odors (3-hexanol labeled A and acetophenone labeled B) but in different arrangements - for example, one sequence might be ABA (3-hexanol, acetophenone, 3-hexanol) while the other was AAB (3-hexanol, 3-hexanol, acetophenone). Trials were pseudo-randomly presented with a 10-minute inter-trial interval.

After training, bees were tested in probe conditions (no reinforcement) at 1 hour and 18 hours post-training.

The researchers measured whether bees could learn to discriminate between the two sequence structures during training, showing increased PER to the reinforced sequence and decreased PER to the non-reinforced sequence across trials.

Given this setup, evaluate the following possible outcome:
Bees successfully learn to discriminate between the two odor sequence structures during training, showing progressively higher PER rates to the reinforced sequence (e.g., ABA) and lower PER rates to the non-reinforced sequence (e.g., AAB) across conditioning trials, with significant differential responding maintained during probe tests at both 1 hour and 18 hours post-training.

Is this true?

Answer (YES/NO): NO